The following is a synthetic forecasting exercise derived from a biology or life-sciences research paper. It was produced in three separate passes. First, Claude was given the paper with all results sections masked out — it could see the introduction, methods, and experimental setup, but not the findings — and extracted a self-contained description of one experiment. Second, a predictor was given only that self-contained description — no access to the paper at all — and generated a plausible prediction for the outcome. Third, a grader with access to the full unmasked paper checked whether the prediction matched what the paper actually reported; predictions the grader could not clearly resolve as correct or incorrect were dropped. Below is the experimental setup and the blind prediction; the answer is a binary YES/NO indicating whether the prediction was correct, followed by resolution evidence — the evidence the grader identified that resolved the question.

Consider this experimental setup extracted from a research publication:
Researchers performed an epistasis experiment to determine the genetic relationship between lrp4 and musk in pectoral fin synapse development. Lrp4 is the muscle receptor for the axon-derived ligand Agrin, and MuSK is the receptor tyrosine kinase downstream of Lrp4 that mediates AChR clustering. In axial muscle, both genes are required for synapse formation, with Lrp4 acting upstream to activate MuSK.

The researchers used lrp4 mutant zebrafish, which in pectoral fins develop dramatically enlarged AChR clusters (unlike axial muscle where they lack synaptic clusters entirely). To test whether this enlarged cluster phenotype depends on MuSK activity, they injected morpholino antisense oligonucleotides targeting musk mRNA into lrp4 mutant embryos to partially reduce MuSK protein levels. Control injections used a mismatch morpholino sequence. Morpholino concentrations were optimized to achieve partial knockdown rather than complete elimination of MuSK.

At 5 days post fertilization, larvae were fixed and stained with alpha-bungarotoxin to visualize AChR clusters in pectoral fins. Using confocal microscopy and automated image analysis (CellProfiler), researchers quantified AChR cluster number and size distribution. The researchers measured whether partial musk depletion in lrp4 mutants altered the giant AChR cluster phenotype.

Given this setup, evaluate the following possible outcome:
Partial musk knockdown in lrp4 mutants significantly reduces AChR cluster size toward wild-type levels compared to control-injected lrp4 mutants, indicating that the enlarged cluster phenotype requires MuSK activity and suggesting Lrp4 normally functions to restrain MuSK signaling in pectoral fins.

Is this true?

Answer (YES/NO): YES